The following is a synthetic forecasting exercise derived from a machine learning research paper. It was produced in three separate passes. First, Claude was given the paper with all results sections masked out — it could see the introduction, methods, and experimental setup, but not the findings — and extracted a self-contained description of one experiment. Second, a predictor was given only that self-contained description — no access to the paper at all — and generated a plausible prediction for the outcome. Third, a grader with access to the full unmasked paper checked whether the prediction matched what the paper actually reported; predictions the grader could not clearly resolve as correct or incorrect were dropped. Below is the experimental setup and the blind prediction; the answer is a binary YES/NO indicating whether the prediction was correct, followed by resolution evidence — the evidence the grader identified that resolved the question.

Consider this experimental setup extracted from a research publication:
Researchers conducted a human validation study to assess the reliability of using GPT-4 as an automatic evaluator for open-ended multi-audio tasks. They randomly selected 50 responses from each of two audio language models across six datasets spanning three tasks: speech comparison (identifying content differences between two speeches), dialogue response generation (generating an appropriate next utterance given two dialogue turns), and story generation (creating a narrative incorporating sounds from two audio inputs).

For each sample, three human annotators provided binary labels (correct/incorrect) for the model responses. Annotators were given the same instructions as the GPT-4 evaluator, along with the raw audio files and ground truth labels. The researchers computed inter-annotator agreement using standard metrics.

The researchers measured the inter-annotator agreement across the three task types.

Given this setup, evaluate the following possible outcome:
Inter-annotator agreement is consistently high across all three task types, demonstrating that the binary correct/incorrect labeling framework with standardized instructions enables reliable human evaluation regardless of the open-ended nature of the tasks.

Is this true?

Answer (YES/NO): NO